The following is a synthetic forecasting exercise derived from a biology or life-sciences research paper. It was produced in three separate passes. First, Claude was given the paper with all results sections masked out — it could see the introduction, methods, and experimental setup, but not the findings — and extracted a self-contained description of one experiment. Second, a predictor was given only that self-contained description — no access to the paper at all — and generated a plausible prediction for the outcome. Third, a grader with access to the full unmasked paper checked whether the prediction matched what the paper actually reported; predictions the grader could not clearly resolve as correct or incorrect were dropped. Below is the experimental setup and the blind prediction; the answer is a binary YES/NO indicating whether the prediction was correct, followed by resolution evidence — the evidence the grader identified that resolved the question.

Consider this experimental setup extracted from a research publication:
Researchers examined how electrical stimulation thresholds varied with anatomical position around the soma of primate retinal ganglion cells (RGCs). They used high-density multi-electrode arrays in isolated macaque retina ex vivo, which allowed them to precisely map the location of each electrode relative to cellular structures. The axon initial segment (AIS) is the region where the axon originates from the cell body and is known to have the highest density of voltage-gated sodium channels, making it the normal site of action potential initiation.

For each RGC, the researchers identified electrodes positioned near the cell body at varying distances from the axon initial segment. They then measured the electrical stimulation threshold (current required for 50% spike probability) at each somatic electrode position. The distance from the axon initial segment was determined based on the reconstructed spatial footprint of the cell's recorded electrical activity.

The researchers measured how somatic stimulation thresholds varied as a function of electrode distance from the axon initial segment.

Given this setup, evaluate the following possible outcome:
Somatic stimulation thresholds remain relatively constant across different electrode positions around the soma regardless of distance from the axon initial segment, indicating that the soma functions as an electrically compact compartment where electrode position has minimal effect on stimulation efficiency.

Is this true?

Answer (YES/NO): NO